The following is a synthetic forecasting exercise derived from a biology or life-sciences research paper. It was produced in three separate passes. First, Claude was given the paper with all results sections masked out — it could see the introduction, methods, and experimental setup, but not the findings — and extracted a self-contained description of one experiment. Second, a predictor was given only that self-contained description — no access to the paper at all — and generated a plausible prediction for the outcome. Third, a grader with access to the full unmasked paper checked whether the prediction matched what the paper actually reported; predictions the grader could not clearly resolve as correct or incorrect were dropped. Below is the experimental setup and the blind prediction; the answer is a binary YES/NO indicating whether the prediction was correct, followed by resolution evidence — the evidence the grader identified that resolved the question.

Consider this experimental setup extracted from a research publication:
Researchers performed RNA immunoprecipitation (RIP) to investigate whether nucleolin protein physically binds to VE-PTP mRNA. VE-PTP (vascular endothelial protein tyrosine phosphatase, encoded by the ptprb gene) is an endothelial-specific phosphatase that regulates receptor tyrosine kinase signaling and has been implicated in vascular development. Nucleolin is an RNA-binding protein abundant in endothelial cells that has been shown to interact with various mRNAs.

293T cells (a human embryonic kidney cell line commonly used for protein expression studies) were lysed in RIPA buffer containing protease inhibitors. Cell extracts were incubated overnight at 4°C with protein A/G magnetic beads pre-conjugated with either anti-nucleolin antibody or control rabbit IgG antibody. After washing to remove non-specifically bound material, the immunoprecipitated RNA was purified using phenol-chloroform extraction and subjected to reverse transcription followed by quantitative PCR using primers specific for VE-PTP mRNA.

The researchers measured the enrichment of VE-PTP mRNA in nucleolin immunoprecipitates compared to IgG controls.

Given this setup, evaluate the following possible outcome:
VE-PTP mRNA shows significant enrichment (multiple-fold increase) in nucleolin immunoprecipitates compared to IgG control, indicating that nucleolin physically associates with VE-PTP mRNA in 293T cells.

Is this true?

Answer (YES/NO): YES